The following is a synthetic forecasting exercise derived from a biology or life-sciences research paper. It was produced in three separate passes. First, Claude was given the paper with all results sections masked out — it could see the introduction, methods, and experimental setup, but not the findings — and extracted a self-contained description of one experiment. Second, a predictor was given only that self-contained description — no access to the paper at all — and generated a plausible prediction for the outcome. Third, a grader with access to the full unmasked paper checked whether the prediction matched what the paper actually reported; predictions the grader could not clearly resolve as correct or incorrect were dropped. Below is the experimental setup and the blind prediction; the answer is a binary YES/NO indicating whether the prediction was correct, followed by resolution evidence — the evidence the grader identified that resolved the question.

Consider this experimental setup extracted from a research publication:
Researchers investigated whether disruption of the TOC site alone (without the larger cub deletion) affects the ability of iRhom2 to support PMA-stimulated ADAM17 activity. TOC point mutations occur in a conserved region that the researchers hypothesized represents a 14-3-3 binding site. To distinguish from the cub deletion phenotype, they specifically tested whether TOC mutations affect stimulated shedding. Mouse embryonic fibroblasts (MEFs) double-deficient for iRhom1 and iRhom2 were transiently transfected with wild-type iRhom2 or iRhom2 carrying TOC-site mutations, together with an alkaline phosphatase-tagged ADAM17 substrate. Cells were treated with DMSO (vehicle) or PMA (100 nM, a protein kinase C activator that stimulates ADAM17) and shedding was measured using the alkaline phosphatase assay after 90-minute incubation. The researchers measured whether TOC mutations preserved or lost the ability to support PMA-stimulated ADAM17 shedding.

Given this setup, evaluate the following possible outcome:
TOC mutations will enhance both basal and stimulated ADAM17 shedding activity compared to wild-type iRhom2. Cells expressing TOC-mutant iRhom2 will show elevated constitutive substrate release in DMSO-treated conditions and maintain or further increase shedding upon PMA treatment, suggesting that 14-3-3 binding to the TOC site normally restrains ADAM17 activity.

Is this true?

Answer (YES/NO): NO